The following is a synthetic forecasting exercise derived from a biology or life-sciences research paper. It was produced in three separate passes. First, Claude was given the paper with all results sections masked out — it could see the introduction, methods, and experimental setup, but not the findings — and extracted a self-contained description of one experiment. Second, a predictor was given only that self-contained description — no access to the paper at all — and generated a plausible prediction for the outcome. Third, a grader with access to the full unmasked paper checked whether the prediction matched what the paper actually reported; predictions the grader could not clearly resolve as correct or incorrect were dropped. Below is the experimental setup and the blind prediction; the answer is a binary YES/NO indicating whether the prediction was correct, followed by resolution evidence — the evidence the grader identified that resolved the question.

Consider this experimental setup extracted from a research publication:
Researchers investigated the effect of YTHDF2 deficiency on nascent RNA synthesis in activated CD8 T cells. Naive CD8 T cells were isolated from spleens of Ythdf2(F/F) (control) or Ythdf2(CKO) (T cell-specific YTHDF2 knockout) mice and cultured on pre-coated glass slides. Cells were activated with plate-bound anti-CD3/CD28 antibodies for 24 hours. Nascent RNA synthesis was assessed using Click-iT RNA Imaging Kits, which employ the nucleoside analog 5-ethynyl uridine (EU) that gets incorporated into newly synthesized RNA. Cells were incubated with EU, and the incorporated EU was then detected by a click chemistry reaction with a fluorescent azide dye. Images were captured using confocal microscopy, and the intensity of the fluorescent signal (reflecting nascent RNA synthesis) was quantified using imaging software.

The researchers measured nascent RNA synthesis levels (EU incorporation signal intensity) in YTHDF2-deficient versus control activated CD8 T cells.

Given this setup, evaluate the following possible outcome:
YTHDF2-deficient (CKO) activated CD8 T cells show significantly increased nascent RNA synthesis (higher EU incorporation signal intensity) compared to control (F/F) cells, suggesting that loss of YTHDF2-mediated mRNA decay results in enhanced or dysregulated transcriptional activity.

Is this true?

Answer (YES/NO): NO